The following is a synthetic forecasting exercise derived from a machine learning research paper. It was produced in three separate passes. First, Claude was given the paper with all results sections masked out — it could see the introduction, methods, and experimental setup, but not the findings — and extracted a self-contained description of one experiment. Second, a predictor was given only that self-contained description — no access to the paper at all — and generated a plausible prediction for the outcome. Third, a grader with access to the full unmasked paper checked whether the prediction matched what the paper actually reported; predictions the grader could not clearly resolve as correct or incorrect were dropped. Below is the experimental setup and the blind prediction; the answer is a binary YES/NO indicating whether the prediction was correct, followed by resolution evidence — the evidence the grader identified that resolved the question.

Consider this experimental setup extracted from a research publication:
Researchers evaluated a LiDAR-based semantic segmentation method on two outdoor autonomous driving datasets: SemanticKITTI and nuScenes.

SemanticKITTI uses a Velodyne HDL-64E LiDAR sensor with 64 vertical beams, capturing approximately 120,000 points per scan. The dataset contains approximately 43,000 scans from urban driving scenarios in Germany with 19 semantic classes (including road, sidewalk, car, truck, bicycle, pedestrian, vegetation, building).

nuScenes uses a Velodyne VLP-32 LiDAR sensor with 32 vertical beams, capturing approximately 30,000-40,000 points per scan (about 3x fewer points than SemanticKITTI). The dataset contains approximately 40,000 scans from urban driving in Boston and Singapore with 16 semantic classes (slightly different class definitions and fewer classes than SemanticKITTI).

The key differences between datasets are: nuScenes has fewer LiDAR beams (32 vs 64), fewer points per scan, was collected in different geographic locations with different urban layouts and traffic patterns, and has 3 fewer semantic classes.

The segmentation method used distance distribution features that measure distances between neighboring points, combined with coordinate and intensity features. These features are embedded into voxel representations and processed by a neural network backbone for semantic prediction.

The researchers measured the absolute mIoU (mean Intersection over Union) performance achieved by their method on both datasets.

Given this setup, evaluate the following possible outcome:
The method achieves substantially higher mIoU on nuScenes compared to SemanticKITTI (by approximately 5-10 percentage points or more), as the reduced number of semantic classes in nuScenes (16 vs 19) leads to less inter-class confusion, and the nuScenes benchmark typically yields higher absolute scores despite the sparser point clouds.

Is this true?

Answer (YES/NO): YES